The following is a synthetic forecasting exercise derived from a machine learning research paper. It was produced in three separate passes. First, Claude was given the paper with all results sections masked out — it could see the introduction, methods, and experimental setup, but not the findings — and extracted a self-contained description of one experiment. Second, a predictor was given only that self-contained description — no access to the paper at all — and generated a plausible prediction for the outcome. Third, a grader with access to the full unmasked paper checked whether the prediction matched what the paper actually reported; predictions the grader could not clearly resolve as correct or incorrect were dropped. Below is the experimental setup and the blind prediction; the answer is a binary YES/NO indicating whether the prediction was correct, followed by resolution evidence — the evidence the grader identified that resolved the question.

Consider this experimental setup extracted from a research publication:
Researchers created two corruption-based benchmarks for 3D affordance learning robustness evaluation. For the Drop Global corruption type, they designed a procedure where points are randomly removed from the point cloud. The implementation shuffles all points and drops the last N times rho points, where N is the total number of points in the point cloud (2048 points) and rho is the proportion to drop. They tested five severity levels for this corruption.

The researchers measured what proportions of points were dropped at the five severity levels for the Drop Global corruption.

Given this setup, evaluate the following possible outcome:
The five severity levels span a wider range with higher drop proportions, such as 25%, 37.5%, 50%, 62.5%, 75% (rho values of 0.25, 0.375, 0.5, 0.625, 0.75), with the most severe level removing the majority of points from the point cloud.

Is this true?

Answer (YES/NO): NO